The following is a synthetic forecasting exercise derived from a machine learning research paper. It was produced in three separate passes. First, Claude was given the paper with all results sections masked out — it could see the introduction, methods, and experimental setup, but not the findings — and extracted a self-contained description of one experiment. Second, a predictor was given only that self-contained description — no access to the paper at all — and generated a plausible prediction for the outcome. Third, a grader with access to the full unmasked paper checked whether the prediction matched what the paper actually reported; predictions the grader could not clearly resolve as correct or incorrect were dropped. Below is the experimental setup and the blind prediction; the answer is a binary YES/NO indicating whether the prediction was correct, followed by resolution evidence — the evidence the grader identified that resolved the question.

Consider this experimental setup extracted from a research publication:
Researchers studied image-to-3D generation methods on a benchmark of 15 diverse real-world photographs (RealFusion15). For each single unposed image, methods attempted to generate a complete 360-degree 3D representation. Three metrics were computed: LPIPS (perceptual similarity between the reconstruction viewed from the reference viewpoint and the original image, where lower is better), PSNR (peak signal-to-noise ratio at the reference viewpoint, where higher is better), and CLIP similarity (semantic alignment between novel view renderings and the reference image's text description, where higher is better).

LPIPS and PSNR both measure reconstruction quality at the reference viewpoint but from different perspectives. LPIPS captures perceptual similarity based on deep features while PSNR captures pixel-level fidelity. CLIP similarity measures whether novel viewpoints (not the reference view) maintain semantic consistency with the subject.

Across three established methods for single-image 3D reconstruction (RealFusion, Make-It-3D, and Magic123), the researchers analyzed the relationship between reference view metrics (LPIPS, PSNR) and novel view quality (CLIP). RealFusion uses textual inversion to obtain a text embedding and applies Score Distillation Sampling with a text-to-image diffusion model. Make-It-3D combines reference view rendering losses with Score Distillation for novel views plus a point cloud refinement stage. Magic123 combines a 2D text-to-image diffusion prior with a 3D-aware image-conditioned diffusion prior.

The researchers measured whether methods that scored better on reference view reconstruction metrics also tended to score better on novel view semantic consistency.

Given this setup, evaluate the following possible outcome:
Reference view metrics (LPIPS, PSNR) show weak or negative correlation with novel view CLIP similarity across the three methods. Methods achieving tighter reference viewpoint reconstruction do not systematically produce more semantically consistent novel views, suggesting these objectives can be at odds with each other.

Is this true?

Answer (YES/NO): NO